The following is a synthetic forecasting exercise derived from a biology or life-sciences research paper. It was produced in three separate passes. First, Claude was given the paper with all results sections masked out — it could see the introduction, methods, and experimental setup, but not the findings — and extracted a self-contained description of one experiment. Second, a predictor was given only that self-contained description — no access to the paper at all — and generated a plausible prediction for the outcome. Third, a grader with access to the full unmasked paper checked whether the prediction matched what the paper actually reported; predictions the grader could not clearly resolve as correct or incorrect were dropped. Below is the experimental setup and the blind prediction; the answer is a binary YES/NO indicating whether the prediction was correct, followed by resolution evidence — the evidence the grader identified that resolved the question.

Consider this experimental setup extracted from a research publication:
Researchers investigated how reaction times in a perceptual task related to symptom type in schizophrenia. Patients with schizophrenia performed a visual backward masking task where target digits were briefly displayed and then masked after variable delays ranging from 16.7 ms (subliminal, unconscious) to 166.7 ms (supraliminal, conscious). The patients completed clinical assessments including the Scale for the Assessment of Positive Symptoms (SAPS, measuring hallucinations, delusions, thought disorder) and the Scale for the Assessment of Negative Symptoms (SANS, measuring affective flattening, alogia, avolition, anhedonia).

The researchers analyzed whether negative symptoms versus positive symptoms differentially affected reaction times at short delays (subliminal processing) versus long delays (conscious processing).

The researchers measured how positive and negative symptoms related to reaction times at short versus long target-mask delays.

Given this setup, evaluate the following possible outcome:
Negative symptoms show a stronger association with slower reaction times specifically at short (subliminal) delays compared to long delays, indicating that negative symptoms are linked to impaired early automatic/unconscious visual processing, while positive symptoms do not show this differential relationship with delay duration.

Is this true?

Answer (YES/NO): NO